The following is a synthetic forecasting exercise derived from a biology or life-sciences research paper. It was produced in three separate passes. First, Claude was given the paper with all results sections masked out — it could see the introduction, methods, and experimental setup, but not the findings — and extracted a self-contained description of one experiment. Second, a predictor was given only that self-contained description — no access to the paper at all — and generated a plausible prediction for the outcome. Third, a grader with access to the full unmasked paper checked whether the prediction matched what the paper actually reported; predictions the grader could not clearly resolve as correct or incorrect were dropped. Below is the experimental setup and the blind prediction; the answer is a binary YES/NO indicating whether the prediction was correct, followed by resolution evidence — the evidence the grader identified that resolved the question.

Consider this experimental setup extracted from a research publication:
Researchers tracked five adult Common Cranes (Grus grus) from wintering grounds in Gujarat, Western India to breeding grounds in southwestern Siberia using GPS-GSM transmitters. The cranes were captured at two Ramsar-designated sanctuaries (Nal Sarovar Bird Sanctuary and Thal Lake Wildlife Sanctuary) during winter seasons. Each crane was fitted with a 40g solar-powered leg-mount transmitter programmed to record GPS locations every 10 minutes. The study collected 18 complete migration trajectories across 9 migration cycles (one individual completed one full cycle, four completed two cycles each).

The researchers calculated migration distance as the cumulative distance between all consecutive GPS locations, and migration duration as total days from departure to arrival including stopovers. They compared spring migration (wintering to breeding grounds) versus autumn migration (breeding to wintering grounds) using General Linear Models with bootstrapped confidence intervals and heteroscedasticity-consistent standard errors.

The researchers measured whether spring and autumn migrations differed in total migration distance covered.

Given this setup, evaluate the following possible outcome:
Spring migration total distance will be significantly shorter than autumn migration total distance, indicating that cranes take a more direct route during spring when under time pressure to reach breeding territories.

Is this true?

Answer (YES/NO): NO